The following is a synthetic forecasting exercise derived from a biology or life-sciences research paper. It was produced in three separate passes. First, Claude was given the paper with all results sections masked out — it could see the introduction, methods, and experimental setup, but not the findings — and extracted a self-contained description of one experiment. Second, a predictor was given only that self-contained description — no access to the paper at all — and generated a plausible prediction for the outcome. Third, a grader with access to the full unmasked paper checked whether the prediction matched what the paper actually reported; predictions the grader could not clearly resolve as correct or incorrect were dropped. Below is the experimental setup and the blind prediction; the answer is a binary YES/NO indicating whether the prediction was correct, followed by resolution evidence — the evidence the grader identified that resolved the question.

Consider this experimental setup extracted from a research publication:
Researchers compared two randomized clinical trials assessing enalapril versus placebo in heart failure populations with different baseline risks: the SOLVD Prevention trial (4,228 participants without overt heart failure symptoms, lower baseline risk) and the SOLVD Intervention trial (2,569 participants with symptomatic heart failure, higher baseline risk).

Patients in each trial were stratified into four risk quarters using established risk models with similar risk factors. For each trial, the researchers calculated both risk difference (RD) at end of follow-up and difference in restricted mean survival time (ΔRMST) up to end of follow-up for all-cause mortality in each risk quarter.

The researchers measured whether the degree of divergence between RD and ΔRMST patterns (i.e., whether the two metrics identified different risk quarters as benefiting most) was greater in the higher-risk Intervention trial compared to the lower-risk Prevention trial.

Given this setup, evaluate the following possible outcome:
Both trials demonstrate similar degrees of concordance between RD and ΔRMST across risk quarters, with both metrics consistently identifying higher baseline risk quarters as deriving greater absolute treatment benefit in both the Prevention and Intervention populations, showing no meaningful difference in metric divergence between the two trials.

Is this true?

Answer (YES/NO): NO